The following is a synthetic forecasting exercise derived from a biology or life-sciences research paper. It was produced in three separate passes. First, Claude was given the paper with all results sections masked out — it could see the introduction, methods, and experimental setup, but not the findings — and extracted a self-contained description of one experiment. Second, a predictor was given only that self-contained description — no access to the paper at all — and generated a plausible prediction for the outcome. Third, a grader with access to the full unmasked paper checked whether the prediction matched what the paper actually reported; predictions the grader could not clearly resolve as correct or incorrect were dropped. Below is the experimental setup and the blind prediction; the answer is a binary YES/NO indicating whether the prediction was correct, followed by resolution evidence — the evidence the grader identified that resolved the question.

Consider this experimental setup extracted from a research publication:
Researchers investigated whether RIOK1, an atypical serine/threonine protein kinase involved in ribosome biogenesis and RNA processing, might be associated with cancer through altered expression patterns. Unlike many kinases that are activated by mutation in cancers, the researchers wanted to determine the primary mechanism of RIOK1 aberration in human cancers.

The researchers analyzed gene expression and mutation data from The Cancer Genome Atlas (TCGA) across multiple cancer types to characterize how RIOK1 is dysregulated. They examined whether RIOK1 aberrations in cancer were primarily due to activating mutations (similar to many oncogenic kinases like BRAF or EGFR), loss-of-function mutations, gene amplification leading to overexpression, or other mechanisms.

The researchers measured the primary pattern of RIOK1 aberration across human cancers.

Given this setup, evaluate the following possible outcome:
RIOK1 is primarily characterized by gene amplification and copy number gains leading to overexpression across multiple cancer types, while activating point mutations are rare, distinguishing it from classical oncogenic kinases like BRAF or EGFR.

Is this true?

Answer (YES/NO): NO